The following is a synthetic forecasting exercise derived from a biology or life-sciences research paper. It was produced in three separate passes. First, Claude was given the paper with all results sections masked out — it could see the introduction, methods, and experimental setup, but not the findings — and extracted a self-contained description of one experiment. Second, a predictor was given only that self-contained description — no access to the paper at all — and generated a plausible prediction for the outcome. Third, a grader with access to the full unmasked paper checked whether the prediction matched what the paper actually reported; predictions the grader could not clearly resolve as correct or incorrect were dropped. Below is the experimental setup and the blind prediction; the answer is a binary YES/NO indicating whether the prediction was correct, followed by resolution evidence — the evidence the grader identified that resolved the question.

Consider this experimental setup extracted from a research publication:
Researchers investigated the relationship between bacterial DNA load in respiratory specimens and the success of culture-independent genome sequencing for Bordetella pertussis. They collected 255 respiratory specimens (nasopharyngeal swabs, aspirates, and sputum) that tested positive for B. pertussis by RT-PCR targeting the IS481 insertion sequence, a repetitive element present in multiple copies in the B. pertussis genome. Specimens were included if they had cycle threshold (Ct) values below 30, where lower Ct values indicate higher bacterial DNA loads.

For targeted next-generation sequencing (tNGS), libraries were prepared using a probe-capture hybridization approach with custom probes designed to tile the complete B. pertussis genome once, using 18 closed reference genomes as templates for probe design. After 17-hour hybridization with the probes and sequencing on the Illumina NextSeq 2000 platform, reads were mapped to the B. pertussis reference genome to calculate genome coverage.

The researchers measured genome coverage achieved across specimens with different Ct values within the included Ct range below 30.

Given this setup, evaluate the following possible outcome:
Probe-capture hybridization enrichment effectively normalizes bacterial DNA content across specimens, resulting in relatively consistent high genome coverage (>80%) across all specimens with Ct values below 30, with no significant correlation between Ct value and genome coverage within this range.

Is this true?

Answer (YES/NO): NO